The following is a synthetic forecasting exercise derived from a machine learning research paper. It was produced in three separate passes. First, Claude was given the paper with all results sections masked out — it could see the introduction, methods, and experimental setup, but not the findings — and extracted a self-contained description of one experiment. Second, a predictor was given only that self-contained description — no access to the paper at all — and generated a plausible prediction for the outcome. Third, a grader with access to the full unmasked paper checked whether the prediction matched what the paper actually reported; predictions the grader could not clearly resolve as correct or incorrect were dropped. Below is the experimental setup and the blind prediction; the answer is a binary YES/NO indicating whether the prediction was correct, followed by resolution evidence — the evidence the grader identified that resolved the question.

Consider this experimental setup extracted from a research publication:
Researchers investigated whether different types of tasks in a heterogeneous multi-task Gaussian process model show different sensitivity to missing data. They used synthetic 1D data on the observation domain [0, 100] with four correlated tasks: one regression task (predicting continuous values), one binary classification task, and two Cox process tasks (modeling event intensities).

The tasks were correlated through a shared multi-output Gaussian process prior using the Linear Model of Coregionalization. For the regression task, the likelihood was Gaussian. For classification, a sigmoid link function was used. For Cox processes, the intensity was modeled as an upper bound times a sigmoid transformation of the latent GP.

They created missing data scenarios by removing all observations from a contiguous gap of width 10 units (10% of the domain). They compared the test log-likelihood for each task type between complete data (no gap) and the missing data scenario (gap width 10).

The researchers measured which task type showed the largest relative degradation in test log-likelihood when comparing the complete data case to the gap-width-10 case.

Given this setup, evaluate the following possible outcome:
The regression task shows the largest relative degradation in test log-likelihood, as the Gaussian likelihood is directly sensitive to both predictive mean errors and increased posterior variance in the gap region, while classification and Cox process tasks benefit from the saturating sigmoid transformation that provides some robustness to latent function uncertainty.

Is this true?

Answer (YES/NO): NO